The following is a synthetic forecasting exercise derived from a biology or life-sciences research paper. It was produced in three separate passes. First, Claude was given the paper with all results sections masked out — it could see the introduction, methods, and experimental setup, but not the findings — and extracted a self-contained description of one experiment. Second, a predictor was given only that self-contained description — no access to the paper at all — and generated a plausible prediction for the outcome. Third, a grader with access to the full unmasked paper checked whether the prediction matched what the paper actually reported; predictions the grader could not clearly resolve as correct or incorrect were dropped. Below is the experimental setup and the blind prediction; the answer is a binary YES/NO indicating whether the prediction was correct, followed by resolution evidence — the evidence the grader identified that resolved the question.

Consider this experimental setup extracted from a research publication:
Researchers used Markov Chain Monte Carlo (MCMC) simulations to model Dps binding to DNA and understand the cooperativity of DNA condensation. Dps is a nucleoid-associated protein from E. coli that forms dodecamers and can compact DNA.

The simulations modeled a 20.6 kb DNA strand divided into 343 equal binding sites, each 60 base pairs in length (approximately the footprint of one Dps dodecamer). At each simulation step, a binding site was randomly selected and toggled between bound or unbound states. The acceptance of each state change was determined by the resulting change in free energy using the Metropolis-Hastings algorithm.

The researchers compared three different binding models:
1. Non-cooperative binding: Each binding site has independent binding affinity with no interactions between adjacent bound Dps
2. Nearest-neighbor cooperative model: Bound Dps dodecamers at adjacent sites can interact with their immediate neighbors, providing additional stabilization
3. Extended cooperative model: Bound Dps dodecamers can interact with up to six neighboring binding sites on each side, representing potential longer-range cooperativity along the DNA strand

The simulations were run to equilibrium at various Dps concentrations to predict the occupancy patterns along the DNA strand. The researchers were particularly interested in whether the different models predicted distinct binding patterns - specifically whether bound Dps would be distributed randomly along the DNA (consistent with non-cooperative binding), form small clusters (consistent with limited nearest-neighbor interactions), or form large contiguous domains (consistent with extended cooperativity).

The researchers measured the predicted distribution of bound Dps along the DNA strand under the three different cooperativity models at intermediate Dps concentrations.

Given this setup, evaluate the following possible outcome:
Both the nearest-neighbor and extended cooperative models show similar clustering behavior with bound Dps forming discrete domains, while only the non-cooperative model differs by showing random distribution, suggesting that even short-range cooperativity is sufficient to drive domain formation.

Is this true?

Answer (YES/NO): NO